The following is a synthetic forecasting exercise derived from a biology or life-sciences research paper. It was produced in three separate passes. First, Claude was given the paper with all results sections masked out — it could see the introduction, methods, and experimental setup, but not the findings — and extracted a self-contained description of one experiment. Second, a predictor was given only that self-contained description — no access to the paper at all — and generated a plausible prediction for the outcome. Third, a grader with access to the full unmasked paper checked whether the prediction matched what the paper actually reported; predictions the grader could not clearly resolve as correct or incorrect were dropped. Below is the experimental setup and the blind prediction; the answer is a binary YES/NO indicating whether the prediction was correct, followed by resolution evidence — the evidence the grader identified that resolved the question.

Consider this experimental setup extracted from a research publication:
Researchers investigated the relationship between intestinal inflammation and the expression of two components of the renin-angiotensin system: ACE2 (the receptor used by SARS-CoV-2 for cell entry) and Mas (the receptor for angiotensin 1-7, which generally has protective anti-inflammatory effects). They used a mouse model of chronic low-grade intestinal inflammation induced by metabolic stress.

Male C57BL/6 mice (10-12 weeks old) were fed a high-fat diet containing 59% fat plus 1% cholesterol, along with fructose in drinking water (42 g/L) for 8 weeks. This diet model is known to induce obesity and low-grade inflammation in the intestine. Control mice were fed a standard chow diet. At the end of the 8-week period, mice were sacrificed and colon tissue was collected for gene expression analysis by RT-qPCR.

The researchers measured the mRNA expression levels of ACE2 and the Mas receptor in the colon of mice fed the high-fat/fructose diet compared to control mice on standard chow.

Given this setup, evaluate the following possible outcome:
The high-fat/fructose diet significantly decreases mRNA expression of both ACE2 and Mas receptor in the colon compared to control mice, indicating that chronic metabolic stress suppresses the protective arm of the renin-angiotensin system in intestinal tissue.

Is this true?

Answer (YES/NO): NO